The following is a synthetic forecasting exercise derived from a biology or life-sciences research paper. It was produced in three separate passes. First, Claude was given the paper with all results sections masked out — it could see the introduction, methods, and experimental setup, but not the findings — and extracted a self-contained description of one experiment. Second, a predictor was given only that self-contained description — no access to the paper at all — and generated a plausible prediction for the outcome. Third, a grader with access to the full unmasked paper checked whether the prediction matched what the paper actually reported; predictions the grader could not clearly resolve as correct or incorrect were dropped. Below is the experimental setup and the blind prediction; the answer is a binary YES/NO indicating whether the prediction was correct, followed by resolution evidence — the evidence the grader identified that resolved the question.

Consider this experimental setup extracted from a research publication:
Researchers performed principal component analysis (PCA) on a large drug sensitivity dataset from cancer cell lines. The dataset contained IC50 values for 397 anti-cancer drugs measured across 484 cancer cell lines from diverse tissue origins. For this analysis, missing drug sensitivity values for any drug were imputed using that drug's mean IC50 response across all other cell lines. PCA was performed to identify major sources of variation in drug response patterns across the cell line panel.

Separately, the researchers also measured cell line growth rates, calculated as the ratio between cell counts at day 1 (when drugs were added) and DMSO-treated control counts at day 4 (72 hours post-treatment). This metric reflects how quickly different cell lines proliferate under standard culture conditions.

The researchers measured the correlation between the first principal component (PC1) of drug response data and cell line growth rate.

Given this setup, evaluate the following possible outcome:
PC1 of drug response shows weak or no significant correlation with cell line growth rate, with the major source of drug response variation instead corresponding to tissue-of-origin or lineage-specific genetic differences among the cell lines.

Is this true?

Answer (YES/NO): NO